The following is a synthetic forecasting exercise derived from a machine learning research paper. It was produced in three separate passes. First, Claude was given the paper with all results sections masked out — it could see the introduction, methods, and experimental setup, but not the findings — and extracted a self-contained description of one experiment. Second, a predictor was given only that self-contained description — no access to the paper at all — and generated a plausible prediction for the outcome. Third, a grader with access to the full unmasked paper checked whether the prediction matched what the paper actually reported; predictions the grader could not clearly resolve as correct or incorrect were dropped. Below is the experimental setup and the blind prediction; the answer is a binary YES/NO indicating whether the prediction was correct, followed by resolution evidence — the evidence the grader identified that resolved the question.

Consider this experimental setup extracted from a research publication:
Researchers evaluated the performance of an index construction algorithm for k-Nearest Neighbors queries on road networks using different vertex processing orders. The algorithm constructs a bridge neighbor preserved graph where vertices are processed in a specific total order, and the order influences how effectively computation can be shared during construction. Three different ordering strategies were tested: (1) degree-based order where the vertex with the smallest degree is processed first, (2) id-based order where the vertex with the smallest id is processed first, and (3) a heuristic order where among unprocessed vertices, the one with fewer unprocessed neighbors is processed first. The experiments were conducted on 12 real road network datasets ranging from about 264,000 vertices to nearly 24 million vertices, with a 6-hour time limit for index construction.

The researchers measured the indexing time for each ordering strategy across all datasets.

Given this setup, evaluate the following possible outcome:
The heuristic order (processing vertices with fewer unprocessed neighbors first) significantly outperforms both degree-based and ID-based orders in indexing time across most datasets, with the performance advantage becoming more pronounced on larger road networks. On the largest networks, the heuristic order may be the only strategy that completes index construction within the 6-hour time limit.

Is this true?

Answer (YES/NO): YES